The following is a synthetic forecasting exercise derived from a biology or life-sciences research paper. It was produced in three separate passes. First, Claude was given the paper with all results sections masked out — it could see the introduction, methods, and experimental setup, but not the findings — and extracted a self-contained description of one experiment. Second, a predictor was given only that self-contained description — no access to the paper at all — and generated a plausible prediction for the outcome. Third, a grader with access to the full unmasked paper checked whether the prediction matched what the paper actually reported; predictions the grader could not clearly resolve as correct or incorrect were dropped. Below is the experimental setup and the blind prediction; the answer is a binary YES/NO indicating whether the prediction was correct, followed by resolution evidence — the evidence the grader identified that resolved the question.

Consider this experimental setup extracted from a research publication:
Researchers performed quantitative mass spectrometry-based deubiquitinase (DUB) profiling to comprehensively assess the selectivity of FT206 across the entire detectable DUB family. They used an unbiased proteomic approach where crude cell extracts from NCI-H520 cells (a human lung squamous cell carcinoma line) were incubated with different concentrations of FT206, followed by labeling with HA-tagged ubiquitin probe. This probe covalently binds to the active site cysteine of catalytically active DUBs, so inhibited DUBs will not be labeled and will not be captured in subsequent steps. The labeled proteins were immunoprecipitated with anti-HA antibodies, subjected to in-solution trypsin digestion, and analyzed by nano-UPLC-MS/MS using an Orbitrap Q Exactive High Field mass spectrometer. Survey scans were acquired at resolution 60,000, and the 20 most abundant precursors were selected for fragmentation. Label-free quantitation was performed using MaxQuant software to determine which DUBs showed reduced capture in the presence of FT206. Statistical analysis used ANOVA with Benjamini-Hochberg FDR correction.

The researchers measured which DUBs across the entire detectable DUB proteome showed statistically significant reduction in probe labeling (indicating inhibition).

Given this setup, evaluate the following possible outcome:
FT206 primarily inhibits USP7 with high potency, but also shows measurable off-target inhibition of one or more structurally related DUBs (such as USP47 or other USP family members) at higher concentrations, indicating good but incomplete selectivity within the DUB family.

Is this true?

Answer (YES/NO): NO